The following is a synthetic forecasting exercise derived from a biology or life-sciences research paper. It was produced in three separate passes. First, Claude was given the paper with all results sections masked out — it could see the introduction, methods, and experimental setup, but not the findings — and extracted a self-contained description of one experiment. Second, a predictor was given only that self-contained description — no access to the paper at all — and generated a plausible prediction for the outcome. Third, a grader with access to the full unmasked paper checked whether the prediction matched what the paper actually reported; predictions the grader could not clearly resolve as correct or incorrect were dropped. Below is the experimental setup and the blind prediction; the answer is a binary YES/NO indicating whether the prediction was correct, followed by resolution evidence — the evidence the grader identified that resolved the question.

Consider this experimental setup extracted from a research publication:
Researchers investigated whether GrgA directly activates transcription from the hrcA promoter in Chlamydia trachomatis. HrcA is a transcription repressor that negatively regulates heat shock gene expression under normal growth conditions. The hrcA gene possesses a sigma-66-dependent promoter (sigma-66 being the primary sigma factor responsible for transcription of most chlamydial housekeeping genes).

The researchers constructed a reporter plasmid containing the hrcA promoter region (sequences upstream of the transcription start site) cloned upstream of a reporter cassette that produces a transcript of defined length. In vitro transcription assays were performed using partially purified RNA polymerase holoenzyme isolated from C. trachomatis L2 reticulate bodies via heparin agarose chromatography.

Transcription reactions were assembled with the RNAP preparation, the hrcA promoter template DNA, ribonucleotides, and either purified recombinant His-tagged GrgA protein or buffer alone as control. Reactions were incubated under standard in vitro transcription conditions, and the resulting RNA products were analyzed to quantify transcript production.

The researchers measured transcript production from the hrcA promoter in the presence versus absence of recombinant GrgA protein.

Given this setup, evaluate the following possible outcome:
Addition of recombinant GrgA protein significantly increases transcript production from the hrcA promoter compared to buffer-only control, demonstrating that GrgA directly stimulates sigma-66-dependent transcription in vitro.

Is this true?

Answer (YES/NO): YES